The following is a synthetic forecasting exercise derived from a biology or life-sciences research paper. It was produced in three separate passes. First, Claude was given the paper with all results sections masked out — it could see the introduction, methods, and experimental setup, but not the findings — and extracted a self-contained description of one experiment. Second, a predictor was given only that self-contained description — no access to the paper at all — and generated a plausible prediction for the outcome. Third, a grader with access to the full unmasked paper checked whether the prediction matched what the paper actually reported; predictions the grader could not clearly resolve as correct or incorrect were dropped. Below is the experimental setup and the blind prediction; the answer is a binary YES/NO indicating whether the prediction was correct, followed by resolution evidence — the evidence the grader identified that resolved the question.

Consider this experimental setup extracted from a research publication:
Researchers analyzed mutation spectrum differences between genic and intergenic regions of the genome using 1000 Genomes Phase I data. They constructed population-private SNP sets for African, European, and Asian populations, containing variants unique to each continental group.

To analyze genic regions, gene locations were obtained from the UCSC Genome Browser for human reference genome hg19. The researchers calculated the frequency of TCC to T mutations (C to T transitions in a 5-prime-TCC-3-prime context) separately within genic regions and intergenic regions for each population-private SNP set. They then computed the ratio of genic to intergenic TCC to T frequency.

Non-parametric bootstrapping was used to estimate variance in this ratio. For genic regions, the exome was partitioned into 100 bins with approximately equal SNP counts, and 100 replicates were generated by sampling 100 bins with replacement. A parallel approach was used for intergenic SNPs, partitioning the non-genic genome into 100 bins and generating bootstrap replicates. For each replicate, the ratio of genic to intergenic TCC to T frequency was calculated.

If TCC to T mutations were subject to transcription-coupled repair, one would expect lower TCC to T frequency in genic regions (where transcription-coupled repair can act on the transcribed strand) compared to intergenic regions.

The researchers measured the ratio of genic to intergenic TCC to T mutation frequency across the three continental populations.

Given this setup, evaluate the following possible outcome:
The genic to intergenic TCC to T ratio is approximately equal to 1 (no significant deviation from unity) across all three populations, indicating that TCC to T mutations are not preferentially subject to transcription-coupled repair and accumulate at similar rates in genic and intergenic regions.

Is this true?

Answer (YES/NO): NO